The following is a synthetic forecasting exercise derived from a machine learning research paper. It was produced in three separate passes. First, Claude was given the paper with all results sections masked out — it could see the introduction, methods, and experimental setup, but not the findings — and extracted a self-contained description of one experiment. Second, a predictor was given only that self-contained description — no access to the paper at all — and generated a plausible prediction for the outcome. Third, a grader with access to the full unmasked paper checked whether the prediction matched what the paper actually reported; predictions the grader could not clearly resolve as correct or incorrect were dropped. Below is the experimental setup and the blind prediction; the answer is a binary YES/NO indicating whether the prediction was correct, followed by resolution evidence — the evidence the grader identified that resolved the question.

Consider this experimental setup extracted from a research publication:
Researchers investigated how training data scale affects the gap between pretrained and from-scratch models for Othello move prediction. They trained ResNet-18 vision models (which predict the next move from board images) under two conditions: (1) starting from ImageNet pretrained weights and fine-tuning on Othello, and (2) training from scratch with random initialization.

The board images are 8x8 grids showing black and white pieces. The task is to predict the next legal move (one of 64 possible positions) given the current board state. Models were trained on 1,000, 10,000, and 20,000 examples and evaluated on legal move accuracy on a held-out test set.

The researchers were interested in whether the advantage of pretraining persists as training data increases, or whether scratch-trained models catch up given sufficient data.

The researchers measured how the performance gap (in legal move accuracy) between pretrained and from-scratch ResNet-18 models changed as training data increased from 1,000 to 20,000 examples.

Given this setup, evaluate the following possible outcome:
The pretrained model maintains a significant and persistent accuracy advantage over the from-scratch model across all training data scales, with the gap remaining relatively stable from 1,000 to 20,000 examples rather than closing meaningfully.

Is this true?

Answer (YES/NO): NO